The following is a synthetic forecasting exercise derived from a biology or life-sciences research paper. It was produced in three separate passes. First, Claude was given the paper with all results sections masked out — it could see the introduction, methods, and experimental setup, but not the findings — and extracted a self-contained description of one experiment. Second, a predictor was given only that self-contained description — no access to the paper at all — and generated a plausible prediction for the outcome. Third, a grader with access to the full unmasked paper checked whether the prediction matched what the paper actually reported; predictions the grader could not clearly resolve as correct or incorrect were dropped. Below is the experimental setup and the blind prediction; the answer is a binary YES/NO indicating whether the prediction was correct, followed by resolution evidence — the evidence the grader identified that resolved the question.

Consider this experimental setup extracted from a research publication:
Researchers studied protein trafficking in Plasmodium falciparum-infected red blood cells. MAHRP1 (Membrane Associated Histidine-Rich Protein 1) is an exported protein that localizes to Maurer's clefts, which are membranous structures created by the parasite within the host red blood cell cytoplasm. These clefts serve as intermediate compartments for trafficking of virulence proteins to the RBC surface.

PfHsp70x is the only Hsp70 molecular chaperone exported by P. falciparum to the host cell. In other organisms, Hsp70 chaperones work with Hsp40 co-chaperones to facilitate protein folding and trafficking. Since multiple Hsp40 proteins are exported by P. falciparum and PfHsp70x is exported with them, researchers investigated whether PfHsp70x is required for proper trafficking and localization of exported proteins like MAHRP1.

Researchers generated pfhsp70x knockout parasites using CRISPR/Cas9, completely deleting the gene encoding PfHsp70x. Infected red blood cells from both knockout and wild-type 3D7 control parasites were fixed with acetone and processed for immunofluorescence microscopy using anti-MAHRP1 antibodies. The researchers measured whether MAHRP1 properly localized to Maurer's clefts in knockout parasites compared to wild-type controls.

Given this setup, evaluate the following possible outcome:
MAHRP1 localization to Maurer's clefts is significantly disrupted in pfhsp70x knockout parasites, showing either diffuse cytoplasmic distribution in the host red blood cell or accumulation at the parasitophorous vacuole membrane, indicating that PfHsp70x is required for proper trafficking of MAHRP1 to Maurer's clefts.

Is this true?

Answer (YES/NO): NO